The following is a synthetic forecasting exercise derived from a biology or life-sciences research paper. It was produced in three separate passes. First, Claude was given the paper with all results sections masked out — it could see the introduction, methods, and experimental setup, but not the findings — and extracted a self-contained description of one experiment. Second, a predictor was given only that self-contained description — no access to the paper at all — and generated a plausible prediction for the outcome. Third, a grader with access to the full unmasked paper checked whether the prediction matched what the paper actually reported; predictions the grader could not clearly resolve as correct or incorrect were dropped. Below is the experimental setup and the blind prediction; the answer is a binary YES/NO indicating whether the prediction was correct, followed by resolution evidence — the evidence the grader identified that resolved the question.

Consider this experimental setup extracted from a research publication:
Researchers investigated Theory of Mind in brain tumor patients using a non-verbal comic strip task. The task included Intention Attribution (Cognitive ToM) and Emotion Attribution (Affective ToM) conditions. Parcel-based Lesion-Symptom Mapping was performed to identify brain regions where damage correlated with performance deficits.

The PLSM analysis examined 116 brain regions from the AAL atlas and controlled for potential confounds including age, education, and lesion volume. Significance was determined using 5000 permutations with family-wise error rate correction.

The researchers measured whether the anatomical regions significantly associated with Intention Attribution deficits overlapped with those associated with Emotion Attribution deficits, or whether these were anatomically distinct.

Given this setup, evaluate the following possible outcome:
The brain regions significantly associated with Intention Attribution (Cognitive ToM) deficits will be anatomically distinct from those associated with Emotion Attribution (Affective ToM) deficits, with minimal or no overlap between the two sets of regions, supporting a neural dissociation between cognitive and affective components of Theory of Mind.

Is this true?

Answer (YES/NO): YES